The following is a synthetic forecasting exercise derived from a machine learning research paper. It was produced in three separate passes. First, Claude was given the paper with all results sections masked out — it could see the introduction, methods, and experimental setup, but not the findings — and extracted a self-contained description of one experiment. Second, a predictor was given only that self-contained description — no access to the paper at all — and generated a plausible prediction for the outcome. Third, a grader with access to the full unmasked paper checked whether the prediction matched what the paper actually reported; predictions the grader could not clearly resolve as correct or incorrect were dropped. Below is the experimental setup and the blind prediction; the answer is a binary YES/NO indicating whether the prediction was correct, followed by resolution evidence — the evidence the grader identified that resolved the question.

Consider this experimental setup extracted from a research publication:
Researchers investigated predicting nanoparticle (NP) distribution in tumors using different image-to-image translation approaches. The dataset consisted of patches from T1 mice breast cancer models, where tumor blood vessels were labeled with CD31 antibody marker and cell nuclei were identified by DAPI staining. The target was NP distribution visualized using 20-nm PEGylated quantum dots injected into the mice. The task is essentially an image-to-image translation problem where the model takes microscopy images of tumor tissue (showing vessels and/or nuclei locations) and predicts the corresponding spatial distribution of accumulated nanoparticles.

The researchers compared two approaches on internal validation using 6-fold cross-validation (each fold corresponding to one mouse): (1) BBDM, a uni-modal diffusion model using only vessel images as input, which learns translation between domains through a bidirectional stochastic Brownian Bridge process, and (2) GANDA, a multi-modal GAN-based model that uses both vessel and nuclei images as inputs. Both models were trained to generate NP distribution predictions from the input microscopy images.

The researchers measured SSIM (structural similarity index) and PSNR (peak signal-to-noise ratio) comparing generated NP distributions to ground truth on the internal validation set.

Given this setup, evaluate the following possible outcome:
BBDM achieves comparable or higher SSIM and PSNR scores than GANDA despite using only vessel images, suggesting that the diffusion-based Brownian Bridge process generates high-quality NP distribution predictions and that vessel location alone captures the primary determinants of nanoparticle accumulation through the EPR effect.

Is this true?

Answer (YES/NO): YES